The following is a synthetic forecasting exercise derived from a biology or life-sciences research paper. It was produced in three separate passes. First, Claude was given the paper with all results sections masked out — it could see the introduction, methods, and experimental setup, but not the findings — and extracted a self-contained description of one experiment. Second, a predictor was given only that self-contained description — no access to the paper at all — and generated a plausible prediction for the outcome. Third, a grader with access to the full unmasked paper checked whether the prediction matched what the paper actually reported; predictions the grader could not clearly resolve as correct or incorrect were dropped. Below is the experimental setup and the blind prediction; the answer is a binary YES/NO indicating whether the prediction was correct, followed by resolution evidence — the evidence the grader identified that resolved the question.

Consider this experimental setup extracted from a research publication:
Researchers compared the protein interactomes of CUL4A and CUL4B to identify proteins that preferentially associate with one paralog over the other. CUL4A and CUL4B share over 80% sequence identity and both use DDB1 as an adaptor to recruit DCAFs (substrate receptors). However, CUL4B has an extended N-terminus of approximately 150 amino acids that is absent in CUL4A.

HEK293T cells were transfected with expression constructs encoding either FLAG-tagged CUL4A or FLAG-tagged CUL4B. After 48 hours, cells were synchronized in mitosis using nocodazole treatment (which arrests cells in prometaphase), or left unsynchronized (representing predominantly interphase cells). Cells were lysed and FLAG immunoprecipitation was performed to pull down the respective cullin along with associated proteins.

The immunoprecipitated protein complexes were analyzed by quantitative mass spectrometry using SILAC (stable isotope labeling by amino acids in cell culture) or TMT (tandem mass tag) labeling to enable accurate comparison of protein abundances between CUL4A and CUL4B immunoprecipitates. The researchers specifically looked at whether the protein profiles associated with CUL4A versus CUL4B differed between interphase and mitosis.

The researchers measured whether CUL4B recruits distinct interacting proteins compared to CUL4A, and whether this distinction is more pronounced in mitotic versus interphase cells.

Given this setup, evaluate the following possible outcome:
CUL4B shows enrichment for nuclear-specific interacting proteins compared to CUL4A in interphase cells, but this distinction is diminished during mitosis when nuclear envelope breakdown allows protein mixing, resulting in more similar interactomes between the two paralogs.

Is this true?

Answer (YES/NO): NO